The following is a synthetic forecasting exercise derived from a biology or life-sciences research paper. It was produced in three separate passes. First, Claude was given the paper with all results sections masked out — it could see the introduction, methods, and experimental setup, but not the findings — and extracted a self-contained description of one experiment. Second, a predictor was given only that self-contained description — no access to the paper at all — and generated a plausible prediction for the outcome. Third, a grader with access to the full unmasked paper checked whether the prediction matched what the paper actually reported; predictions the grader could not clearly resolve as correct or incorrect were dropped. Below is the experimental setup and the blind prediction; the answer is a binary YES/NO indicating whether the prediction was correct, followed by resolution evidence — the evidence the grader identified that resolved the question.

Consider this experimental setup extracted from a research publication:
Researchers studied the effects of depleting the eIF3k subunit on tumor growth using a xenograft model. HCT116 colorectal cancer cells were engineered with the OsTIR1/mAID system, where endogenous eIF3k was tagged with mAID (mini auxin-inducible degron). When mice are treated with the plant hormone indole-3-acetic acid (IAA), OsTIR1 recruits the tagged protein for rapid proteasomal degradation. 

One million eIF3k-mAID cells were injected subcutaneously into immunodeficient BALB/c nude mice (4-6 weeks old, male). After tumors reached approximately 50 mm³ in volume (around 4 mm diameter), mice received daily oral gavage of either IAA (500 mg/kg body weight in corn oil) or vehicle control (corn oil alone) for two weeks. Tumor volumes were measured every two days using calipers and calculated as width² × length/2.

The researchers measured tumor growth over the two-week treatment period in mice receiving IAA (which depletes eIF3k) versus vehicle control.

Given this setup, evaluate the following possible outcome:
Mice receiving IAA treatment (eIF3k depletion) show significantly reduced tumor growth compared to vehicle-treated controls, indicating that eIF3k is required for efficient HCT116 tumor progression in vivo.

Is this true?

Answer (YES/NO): NO